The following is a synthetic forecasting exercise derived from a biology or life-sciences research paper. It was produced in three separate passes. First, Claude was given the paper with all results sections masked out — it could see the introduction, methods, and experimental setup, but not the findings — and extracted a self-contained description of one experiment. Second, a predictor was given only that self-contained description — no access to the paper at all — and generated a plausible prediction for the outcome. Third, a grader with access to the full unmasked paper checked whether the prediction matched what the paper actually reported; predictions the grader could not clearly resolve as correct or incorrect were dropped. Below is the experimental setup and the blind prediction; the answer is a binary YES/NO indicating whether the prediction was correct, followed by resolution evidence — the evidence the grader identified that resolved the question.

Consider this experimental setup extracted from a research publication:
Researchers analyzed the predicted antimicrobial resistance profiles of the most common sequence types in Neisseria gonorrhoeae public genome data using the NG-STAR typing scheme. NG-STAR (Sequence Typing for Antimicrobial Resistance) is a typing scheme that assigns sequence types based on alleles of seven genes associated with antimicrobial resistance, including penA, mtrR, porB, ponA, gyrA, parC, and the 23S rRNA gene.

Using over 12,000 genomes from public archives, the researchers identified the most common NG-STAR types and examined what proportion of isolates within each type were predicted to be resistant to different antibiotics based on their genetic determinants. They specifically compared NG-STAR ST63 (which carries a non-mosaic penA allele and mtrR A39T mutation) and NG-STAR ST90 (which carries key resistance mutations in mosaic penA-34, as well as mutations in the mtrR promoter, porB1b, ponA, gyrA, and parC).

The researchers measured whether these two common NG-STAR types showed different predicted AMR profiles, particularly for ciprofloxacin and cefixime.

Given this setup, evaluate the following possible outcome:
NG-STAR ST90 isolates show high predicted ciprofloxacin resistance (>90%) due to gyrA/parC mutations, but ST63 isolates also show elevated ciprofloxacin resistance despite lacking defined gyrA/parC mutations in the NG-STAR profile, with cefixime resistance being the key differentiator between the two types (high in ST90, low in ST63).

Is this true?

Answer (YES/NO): NO